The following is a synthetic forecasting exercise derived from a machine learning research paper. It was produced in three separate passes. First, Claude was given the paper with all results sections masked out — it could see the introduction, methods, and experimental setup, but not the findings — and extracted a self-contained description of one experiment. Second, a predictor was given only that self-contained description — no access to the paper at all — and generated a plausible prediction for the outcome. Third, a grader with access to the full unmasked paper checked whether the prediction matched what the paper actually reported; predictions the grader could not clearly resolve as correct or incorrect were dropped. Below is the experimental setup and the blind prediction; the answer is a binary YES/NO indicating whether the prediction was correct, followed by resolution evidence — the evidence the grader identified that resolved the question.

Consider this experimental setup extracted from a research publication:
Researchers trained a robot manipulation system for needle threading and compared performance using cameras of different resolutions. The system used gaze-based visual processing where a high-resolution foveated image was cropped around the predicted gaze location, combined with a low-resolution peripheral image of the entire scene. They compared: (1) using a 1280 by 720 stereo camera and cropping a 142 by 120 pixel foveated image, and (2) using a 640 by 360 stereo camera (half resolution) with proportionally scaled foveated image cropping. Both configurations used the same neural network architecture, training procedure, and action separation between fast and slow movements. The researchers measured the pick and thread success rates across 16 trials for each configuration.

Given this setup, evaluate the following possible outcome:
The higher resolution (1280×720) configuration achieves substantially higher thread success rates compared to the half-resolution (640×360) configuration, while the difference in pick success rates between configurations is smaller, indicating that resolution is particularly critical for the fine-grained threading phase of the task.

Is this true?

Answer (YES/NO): YES